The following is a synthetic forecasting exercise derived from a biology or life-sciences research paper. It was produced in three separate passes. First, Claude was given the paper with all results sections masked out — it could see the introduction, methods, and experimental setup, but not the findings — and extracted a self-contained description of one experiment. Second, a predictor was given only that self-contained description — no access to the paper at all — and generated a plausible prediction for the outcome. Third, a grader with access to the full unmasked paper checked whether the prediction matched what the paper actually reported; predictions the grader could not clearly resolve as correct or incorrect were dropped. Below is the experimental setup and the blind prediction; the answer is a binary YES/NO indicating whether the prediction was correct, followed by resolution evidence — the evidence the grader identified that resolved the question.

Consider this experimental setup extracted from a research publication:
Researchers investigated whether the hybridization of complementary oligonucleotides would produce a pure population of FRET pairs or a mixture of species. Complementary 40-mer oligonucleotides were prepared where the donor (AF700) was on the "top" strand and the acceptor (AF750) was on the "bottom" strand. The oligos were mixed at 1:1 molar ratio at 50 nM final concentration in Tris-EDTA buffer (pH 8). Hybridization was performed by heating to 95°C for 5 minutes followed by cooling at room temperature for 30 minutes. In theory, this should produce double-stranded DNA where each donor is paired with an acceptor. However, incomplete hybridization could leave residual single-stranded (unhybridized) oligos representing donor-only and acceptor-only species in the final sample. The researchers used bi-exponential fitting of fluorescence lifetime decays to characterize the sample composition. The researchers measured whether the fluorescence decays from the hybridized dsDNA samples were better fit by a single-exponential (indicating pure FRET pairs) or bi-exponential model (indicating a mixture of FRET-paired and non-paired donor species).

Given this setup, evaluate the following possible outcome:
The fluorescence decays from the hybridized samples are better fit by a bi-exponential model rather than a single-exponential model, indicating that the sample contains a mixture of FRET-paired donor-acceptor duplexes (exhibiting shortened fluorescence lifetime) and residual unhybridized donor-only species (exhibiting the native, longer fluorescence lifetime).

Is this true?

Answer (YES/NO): YES